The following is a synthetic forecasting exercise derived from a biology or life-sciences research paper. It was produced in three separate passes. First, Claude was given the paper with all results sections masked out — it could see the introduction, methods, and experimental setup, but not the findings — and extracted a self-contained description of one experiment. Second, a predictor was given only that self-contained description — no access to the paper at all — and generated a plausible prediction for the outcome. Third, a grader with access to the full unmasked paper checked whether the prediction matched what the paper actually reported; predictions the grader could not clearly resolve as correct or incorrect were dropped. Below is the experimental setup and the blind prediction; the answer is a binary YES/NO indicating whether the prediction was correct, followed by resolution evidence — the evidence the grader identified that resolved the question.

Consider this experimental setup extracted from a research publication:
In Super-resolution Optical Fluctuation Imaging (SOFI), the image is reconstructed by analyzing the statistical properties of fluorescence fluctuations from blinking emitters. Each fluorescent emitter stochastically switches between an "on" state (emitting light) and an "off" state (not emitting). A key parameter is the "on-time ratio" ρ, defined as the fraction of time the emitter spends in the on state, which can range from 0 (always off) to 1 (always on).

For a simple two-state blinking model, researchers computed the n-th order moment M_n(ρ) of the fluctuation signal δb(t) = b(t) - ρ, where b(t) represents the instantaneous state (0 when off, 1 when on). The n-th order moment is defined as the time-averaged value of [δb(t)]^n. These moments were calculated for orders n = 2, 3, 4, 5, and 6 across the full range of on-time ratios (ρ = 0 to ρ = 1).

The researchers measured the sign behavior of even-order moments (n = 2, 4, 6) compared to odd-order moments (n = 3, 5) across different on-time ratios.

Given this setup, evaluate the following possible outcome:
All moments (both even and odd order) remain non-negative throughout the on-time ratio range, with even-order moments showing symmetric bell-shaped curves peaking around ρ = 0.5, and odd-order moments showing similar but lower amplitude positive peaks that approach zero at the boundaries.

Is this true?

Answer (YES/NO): NO